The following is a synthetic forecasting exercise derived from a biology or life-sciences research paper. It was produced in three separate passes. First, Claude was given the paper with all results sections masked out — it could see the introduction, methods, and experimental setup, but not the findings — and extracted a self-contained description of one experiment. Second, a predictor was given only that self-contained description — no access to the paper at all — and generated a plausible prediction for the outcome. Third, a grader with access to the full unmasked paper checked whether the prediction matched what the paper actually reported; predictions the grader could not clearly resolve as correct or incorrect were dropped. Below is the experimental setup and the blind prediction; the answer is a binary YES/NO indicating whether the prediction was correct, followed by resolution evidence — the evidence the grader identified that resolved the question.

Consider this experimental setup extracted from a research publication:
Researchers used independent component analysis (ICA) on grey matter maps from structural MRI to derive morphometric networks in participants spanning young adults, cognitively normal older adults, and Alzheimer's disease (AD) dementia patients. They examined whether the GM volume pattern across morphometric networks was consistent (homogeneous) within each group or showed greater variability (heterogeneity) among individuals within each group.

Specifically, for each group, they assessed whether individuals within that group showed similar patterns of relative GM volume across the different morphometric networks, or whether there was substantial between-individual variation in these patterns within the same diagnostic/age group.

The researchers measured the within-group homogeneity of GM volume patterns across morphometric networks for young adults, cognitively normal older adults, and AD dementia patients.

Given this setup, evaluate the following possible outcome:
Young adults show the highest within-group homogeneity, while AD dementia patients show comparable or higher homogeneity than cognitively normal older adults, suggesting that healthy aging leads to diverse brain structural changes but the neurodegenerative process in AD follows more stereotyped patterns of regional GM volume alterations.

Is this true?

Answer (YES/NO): NO